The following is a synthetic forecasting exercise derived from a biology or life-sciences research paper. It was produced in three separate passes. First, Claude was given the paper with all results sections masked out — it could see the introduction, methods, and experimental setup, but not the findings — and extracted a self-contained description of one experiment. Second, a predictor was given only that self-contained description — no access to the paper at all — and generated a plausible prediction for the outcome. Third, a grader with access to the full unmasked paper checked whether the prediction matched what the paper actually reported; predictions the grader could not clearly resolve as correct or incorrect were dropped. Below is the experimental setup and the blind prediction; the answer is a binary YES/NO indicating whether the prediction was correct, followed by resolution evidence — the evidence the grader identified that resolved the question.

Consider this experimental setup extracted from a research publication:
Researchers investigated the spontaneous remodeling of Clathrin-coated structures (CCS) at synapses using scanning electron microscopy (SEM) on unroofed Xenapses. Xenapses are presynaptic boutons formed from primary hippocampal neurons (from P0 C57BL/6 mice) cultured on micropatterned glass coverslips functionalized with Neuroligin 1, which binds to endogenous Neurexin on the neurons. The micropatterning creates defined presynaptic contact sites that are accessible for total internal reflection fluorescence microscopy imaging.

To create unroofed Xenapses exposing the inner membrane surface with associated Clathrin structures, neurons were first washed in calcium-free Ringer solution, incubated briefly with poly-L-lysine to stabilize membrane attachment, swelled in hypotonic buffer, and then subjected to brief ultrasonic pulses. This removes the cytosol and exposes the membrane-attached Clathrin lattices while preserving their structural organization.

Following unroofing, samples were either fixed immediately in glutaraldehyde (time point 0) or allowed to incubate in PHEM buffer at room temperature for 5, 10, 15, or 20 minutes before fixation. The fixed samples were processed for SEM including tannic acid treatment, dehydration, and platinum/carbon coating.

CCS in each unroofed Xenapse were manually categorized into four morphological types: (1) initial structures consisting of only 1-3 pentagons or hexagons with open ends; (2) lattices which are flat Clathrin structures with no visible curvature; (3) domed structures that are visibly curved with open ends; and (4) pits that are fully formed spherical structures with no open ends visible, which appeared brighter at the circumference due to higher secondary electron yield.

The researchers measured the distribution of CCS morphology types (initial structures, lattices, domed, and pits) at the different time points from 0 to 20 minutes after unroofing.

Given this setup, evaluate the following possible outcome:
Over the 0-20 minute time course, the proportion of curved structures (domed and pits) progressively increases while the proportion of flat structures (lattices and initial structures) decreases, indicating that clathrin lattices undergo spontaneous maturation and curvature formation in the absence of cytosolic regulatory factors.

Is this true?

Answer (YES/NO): YES